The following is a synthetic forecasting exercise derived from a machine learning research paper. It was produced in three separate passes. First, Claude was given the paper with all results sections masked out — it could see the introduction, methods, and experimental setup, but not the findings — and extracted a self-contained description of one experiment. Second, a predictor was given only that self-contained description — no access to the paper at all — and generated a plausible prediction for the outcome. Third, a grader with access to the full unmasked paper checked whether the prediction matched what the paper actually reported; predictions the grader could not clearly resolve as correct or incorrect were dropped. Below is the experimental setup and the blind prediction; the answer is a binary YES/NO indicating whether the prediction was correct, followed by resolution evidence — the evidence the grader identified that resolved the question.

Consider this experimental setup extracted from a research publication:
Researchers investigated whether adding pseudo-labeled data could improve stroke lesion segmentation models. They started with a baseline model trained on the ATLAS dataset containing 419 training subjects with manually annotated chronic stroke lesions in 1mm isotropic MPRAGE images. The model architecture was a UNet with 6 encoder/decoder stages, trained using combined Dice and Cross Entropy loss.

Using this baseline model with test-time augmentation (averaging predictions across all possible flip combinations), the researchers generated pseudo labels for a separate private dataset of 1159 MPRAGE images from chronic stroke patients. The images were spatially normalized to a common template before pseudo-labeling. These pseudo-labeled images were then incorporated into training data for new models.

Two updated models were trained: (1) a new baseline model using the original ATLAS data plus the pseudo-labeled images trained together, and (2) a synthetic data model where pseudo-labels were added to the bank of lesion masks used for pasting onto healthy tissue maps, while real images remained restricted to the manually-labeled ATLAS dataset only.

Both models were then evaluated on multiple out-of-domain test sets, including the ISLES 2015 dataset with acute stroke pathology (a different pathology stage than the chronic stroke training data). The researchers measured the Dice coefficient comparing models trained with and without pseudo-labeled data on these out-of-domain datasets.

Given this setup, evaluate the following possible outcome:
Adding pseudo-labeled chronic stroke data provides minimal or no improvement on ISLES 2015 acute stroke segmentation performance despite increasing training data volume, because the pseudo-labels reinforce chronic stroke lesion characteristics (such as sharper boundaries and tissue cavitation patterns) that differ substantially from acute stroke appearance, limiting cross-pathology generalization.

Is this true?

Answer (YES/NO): NO